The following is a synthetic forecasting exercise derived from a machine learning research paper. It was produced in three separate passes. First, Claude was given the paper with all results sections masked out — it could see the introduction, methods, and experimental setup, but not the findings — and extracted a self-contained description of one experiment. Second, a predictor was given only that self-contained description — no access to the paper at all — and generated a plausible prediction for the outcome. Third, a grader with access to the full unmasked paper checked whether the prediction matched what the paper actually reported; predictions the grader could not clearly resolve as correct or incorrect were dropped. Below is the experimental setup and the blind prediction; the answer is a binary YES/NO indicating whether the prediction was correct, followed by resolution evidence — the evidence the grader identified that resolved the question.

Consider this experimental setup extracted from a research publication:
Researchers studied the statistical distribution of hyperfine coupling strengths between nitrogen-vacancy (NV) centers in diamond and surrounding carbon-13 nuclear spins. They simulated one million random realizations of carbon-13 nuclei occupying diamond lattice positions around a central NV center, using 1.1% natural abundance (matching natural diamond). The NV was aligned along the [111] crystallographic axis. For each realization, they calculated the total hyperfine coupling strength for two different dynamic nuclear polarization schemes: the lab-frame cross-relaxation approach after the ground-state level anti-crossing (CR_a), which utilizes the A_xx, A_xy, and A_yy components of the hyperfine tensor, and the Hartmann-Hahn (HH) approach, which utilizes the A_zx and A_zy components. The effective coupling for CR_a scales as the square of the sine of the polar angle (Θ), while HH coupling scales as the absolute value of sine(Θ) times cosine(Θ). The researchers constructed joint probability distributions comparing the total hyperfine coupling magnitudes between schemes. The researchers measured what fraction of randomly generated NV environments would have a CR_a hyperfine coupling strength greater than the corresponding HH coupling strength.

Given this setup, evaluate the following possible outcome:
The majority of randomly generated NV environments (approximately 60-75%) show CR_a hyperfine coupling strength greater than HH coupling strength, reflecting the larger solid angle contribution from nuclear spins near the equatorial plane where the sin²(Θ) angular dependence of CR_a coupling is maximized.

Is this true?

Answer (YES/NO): NO